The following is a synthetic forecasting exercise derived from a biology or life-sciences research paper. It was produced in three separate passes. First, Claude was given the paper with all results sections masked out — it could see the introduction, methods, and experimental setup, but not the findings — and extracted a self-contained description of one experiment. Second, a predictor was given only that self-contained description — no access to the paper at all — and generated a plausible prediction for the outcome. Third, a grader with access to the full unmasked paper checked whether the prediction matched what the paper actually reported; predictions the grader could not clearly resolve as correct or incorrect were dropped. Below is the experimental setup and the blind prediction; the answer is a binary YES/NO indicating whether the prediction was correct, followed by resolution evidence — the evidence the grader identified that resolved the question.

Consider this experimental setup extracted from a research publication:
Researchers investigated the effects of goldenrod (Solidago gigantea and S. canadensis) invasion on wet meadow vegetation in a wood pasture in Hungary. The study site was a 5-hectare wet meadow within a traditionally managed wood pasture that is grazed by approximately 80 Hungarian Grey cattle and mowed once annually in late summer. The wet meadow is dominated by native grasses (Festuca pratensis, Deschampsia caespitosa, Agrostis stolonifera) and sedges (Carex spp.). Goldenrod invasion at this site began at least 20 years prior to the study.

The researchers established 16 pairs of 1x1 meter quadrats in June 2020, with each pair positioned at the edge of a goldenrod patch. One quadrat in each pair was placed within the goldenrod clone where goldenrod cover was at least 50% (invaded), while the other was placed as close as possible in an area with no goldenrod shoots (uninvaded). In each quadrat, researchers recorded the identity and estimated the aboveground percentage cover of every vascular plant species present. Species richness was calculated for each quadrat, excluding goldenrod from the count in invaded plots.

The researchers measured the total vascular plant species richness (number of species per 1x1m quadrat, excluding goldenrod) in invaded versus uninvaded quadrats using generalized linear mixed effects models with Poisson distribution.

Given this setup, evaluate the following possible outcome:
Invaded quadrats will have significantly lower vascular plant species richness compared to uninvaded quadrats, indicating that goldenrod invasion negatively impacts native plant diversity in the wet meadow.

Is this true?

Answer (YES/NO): YES